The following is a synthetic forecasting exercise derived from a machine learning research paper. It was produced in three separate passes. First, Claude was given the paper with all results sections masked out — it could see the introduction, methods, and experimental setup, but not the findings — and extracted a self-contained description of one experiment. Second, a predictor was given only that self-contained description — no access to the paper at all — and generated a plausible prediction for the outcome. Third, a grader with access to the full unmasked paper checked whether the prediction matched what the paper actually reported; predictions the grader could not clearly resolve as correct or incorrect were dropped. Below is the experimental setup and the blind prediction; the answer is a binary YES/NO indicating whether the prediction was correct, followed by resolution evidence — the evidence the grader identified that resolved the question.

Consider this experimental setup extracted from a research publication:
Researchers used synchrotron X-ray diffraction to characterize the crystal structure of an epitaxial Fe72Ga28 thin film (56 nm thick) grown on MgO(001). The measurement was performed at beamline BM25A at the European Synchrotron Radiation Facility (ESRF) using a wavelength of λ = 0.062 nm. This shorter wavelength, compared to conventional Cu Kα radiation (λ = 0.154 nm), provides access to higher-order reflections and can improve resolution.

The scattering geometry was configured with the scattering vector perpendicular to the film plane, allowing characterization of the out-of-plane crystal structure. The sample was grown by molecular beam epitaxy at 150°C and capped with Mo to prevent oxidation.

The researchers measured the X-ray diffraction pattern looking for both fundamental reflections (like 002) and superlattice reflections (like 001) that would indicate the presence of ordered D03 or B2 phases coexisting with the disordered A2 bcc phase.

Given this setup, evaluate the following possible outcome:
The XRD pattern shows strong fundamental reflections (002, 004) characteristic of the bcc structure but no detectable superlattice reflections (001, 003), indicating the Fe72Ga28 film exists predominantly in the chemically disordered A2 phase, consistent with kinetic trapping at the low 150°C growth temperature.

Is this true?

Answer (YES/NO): NO